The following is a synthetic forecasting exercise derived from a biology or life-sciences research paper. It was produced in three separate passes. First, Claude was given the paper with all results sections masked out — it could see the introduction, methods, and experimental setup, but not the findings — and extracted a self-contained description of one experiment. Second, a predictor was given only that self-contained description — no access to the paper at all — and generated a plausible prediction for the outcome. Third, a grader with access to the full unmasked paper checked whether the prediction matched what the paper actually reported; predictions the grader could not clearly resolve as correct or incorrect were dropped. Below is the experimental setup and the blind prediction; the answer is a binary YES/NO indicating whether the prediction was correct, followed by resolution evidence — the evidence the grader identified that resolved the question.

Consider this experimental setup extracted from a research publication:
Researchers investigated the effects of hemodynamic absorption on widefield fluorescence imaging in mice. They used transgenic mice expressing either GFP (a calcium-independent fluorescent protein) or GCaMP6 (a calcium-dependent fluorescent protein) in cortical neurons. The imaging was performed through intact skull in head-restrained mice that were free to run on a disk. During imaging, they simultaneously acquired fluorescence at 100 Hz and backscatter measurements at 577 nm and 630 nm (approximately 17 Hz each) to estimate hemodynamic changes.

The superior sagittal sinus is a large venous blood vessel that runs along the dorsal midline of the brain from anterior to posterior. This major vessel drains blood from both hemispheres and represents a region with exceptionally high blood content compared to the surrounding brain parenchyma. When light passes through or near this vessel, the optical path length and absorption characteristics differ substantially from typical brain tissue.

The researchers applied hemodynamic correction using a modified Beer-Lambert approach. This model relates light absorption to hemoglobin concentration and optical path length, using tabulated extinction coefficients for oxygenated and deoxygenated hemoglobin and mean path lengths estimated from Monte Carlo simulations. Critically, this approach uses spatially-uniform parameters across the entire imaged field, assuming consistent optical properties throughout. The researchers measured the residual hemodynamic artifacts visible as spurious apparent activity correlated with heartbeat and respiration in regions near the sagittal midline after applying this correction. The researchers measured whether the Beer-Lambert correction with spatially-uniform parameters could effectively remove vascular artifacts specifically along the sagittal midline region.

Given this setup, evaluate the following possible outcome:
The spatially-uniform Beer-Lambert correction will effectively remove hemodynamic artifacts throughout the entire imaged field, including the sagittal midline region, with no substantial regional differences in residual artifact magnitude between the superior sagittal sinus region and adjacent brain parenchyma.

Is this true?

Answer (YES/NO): NO